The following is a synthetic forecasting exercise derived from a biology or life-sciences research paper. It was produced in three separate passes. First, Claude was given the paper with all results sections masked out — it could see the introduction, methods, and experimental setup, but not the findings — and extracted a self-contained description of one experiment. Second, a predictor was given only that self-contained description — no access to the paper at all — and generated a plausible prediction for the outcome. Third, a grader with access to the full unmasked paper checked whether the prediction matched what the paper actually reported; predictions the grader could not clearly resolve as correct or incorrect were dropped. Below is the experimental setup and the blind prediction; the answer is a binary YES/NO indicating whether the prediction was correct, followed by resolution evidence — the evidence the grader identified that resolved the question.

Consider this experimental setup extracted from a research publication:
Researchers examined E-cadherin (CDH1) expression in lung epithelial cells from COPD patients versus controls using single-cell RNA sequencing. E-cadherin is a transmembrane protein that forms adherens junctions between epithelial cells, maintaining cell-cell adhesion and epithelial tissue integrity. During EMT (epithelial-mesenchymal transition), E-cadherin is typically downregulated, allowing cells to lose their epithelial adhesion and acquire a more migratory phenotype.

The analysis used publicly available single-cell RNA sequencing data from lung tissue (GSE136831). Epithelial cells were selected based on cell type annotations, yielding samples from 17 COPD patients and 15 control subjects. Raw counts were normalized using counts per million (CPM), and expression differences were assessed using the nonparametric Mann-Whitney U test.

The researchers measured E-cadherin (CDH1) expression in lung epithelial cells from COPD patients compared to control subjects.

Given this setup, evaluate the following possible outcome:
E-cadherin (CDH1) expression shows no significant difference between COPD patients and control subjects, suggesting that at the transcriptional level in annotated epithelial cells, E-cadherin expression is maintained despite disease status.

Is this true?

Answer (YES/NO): NO